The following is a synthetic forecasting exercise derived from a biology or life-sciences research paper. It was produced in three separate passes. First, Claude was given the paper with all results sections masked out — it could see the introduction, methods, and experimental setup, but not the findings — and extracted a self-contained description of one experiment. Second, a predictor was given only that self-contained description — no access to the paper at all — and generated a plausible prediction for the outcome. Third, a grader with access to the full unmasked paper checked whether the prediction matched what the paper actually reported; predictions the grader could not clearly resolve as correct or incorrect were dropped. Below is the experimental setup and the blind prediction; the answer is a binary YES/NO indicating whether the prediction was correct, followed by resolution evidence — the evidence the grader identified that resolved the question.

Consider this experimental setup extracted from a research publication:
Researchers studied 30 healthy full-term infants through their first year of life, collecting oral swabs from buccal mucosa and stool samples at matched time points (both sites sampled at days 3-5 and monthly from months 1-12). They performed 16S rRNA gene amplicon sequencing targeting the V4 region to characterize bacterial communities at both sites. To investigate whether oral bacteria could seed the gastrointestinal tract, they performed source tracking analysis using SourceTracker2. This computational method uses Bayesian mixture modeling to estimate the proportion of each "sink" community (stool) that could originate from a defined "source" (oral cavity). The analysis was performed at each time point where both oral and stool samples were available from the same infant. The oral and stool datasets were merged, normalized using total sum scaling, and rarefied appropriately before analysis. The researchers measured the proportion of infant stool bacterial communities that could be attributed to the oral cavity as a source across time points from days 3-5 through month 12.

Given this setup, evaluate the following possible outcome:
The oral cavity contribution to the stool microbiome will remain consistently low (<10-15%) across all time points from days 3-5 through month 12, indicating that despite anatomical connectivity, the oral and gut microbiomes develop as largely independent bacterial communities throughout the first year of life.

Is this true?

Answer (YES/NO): NO